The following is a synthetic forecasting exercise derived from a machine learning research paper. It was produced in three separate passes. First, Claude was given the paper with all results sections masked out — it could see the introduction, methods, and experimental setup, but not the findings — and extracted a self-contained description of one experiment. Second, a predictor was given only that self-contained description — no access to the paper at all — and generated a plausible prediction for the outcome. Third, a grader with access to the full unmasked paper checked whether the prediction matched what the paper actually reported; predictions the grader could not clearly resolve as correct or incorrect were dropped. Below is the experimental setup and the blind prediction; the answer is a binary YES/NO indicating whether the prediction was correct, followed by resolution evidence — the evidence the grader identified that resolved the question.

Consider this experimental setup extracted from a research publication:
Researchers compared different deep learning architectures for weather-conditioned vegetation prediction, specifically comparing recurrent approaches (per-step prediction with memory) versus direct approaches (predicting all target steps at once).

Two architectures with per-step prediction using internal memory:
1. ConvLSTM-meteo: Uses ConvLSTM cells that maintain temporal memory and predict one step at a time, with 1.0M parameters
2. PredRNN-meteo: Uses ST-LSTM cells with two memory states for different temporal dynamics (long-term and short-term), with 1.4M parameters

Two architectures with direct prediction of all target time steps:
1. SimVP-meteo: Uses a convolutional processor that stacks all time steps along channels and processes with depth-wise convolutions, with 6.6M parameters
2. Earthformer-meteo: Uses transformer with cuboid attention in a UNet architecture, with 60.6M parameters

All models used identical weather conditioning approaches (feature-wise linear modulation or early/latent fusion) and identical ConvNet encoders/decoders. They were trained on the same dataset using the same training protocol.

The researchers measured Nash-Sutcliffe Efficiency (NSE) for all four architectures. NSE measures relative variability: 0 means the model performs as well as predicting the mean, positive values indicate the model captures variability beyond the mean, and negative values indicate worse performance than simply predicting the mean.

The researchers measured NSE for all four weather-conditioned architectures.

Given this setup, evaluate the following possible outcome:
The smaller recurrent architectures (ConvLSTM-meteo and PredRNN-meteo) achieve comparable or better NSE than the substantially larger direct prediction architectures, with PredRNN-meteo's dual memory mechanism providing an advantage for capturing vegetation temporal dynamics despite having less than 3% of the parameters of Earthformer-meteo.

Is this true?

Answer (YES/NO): NO